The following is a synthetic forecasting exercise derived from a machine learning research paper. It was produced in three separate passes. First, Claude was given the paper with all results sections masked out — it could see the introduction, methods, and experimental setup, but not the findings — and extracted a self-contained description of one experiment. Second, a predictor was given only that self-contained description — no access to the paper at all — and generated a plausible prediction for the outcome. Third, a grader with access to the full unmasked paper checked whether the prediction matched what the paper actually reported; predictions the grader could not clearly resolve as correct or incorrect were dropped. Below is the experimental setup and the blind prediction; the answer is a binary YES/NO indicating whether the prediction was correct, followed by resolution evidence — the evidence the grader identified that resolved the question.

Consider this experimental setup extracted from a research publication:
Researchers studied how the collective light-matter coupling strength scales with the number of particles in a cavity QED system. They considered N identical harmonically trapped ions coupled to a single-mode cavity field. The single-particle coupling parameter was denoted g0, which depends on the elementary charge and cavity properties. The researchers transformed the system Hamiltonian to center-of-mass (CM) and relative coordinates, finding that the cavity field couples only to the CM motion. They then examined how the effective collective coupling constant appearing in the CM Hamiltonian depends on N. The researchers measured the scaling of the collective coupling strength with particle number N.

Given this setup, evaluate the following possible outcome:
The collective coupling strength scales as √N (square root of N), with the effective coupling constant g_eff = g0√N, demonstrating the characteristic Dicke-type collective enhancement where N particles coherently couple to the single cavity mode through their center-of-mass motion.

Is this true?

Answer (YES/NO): YES